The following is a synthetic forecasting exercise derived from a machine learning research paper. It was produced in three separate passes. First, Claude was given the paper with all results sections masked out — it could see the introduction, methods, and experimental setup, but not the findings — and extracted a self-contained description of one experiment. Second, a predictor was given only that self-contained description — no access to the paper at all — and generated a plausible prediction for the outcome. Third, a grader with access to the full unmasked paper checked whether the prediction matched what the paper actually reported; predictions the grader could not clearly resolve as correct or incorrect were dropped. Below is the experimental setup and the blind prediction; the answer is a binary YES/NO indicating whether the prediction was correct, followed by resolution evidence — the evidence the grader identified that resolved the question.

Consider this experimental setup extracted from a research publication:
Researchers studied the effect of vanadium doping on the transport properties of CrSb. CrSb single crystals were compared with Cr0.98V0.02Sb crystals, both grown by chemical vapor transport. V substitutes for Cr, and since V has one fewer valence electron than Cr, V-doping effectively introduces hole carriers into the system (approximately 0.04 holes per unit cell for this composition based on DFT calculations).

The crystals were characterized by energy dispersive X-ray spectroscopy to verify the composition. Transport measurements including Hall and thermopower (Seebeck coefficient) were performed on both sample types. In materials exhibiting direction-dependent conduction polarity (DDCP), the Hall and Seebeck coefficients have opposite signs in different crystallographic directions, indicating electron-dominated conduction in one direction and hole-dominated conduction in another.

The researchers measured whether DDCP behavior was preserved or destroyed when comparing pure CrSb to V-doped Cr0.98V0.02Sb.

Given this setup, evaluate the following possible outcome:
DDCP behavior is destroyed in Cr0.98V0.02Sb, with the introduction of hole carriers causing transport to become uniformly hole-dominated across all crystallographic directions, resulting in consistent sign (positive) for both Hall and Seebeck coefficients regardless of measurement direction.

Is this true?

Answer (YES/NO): NO